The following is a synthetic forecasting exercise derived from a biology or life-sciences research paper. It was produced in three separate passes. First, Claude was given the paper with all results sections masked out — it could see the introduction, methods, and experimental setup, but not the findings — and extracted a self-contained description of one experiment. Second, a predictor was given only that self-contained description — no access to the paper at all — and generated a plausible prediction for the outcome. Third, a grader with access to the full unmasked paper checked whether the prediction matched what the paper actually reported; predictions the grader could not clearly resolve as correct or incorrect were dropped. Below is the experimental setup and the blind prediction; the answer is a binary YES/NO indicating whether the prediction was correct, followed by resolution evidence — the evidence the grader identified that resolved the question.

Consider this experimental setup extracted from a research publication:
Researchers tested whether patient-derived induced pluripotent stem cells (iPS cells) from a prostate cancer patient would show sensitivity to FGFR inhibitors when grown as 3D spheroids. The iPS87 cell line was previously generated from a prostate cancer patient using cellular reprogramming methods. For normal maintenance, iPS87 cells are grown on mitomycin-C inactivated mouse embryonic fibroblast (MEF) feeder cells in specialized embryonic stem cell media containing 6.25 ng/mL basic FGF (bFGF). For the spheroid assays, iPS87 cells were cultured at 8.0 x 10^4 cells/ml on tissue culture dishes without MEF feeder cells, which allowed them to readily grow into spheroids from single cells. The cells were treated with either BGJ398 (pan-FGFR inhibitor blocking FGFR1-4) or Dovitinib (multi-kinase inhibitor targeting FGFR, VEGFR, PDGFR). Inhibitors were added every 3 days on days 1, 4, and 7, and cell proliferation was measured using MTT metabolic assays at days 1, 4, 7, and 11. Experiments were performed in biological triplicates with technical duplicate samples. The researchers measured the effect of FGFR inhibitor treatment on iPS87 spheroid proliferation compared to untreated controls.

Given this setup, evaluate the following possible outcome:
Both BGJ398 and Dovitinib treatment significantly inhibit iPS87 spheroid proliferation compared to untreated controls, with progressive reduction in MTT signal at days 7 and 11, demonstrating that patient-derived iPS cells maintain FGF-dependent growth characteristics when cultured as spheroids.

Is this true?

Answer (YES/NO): YES